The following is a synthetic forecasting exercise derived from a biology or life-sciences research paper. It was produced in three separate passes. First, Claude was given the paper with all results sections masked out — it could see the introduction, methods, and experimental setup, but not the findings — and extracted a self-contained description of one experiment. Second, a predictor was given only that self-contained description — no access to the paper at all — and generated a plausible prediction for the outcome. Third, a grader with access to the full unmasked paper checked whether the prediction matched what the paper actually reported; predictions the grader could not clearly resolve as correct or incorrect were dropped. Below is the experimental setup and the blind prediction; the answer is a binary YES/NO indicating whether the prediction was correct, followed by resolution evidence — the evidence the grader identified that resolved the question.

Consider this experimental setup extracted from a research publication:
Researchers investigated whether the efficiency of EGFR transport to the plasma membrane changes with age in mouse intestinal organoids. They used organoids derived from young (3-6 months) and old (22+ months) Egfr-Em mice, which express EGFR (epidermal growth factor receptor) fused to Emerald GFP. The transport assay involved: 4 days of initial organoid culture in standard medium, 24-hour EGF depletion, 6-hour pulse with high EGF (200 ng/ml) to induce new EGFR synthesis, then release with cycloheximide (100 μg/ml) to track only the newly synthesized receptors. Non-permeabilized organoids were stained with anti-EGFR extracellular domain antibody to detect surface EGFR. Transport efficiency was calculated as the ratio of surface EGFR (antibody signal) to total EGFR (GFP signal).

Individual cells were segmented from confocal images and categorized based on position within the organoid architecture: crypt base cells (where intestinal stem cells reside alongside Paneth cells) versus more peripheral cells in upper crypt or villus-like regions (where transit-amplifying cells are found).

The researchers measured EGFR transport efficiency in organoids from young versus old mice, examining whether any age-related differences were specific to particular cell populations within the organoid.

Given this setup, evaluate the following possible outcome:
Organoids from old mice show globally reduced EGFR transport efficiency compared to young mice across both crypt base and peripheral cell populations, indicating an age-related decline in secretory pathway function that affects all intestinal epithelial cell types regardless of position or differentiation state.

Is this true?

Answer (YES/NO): NO